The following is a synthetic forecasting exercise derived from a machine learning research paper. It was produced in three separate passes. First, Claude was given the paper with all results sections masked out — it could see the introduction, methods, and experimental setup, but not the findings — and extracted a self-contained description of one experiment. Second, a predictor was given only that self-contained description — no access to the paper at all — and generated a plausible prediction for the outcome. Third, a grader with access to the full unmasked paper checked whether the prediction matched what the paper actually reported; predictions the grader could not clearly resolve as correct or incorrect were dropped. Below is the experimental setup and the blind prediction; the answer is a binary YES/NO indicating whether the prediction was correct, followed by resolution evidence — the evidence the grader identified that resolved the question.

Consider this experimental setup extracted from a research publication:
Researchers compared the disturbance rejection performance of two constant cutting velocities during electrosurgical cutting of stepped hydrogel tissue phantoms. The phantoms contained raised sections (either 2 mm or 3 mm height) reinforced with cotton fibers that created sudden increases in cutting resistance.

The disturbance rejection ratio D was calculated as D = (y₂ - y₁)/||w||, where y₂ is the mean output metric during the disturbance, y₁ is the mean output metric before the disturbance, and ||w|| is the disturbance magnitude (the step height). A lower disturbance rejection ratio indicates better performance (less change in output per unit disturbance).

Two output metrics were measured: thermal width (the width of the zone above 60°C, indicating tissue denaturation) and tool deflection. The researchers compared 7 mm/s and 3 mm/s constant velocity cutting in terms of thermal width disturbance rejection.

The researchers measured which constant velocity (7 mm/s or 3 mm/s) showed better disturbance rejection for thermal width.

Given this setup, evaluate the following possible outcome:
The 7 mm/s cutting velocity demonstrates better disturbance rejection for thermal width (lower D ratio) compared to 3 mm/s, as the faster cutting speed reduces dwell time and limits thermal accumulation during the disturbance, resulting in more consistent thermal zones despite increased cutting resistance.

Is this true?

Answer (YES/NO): YES